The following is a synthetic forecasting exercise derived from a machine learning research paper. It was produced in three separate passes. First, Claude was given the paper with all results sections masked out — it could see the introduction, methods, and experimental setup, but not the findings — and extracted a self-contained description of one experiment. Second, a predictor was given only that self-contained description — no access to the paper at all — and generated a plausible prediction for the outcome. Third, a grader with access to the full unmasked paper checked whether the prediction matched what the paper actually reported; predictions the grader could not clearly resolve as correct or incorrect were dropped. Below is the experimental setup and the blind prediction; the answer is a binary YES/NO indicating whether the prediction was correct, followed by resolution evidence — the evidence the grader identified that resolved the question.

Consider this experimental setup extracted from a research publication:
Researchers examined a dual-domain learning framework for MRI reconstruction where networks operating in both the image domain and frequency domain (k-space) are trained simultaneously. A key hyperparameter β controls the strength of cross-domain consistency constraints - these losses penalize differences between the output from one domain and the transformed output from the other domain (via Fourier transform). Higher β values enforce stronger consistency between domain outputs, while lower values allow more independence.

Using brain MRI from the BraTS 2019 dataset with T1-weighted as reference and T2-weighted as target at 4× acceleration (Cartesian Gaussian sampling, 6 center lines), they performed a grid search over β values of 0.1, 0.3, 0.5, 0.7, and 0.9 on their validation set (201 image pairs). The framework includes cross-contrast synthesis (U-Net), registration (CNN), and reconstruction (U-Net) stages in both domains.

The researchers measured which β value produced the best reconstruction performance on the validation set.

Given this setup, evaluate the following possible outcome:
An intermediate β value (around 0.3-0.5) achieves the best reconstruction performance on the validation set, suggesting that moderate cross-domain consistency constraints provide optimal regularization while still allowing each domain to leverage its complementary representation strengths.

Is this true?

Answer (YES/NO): NO